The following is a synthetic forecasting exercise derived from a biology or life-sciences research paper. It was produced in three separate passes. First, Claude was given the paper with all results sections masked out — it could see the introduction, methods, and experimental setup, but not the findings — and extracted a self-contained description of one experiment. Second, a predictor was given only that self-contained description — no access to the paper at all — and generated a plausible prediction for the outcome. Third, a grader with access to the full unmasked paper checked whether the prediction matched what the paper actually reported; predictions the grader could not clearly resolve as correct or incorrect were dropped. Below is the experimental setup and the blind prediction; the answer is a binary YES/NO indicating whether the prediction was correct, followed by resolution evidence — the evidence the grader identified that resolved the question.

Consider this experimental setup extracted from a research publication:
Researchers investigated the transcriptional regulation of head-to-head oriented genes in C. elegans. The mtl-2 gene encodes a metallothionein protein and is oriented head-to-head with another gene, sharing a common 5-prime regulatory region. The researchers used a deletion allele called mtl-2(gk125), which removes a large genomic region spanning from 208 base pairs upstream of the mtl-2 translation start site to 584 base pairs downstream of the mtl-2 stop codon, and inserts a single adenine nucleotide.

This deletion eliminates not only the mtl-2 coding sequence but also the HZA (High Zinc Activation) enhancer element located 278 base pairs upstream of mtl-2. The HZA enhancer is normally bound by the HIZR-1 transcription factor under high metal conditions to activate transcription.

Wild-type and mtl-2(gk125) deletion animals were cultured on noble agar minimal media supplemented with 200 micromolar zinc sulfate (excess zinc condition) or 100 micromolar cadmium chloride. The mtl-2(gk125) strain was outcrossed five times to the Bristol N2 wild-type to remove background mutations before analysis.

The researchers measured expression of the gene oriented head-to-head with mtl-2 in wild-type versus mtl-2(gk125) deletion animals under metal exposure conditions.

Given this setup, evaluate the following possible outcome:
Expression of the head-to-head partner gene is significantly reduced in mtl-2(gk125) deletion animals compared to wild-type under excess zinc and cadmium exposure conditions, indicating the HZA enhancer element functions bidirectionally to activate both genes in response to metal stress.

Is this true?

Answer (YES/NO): NO